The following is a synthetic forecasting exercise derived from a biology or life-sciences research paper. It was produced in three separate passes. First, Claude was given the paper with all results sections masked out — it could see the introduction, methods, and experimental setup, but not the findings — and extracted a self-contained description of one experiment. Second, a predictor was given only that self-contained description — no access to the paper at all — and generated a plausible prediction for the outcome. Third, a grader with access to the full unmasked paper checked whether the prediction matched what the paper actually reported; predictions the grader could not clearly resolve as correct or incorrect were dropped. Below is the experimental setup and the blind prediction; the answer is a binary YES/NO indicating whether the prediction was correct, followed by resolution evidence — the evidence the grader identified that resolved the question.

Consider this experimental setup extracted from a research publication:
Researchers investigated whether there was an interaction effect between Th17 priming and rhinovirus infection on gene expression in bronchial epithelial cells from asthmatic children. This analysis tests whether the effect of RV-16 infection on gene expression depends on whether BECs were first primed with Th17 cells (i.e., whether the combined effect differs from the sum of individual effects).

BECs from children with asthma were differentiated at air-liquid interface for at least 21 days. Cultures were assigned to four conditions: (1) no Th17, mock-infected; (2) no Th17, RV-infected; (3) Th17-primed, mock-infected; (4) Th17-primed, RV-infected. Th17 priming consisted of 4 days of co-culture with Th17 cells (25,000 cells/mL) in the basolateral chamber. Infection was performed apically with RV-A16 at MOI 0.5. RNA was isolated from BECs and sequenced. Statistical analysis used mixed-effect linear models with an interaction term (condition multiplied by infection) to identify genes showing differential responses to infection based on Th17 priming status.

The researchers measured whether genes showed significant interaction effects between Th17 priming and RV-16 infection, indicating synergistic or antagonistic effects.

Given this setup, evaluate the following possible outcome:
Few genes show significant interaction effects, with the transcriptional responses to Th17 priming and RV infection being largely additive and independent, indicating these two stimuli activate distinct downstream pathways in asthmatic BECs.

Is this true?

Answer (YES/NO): NO